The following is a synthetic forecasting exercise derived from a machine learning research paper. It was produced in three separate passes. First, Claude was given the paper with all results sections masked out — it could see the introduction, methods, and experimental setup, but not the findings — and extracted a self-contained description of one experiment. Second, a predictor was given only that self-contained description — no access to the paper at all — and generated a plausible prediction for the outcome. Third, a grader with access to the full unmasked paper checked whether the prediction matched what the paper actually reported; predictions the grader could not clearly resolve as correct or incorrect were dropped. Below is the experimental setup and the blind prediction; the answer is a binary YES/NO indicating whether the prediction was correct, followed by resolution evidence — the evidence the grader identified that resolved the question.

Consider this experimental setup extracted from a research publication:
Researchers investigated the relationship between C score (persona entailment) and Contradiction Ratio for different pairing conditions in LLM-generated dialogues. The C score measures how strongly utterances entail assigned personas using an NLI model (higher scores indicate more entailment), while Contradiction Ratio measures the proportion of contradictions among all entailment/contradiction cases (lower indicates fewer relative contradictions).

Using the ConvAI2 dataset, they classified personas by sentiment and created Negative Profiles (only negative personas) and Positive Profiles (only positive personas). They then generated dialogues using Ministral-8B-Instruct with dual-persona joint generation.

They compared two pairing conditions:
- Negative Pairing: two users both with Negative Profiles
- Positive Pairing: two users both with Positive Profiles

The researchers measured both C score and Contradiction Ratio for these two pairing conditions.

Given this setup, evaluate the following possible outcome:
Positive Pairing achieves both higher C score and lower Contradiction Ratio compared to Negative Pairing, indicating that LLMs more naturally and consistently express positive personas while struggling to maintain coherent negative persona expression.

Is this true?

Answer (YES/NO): NO